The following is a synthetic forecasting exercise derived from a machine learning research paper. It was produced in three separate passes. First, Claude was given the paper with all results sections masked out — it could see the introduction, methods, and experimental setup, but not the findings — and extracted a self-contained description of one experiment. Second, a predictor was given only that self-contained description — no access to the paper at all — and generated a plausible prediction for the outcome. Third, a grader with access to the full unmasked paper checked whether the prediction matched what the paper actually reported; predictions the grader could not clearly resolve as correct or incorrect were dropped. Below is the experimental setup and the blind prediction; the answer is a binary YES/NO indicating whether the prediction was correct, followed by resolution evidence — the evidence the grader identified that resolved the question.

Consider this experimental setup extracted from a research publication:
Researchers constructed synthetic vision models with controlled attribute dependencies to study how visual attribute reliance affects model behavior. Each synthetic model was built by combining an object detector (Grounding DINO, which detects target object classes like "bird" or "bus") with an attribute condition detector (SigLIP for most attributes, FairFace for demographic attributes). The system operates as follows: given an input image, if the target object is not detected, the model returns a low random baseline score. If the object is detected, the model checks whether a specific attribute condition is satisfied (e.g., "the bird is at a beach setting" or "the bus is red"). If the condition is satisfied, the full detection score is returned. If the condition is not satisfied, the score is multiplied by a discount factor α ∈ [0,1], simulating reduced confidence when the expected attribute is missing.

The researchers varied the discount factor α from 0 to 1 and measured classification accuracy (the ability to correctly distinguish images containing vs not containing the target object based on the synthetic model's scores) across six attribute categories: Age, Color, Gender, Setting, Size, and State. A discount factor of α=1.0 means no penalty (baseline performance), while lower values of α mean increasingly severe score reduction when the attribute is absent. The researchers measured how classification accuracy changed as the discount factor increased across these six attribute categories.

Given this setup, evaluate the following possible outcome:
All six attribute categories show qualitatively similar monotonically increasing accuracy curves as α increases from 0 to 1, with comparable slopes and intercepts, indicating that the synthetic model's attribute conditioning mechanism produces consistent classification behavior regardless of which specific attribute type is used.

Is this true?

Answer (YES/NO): NO